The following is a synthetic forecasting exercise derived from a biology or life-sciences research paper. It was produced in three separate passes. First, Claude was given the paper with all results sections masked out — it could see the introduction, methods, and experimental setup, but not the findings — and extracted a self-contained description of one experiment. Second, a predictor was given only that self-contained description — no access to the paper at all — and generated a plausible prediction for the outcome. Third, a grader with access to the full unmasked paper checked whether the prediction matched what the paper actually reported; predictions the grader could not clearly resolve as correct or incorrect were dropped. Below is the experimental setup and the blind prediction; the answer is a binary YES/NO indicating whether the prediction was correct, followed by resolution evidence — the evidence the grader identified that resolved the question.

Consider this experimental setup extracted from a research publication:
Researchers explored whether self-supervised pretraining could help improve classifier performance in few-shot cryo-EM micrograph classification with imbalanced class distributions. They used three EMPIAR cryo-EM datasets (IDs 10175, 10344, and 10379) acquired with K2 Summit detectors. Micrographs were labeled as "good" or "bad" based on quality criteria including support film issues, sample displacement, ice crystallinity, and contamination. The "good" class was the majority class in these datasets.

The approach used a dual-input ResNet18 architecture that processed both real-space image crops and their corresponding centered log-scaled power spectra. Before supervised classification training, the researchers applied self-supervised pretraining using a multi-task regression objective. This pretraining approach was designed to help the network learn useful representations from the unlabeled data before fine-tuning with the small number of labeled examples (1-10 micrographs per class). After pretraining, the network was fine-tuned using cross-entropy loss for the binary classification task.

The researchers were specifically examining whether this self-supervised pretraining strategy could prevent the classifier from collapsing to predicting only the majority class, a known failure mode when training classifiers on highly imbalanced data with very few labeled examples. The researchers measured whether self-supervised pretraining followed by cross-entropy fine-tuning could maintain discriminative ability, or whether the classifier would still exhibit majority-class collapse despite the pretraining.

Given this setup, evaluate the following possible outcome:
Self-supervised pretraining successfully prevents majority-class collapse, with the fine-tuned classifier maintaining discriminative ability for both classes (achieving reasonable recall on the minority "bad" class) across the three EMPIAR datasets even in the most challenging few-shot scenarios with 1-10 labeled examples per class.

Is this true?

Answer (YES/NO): NO